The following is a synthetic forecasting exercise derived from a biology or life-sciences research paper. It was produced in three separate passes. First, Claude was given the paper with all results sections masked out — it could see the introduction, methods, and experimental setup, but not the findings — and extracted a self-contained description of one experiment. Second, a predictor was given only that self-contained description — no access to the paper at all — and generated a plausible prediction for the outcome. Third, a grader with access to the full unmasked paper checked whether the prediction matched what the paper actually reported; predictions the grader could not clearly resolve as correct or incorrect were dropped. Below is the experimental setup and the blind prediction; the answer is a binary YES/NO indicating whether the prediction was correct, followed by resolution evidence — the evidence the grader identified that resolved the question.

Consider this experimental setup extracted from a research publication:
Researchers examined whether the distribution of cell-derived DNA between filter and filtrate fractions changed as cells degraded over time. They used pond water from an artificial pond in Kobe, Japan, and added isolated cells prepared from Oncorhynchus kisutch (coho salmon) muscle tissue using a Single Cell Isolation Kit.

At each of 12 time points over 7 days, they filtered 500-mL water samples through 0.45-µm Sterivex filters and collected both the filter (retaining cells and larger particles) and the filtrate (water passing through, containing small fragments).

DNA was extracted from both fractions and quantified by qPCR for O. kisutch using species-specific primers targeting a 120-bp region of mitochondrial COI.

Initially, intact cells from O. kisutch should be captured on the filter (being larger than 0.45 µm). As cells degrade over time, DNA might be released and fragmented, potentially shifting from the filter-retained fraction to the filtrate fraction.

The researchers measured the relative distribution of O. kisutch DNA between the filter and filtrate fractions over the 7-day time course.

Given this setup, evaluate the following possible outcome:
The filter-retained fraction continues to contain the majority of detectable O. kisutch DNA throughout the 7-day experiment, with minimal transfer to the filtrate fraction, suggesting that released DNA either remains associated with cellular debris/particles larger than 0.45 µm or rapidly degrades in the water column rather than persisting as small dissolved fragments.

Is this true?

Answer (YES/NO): YES